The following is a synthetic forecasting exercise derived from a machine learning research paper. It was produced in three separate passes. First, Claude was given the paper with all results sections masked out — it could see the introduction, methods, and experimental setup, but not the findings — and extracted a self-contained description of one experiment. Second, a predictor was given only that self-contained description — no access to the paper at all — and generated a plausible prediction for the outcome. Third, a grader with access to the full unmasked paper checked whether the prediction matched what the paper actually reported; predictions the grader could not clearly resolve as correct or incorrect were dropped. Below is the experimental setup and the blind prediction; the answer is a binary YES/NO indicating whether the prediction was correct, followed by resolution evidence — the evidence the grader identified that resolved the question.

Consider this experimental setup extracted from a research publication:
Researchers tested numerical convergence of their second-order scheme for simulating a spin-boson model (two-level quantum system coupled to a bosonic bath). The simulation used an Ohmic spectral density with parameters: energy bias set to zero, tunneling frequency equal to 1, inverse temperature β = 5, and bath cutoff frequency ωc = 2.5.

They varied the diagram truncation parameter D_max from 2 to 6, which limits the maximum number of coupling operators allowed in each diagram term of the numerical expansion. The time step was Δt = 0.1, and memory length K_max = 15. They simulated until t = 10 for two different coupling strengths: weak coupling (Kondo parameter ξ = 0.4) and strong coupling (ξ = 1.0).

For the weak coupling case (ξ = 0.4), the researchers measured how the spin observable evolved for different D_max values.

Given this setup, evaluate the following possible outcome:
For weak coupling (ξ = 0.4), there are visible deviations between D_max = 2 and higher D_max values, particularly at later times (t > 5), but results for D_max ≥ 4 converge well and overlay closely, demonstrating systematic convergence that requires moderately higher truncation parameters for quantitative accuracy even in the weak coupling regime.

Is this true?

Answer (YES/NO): NO